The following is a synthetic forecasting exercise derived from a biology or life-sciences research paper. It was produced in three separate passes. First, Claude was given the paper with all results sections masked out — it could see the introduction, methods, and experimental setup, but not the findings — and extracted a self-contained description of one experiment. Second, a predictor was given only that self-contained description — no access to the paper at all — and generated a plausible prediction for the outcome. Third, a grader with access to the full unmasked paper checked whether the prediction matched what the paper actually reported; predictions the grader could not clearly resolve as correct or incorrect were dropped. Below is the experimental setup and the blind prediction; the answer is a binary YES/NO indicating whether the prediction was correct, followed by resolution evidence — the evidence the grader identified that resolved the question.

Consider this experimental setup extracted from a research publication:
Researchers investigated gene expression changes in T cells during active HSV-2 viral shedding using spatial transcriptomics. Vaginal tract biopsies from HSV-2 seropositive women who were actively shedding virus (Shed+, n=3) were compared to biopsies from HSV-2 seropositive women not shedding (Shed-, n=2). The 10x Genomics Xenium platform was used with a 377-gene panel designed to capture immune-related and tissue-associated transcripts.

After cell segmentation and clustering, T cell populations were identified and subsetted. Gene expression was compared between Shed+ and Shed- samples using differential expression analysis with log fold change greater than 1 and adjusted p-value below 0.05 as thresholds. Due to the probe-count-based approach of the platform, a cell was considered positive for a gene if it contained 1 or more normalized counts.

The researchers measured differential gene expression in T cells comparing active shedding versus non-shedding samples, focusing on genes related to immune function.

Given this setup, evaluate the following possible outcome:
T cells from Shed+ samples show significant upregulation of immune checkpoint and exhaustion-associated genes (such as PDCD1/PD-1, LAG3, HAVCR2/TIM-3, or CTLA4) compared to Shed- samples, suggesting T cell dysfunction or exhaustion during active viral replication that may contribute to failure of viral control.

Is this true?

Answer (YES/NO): NO